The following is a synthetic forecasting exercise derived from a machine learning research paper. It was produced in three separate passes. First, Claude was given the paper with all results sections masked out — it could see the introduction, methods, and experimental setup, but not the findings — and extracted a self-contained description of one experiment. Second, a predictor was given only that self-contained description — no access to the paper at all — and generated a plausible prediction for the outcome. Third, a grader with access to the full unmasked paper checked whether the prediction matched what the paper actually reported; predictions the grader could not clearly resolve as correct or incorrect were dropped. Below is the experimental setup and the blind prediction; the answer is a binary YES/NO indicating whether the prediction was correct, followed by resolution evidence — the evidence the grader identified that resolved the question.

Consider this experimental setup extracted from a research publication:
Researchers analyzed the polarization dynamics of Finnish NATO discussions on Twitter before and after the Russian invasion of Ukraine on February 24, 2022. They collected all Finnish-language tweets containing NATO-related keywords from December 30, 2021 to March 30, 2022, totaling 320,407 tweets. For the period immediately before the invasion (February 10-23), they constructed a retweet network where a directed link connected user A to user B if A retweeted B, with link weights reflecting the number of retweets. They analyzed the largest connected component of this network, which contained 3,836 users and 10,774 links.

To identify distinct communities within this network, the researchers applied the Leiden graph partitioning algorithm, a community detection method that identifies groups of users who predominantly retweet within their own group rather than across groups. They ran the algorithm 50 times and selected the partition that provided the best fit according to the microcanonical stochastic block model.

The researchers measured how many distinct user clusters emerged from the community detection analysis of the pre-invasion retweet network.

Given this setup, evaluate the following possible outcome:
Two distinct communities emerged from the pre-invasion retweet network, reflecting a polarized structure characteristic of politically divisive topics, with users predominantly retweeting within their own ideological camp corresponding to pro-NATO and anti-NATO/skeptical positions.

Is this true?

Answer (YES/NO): NO